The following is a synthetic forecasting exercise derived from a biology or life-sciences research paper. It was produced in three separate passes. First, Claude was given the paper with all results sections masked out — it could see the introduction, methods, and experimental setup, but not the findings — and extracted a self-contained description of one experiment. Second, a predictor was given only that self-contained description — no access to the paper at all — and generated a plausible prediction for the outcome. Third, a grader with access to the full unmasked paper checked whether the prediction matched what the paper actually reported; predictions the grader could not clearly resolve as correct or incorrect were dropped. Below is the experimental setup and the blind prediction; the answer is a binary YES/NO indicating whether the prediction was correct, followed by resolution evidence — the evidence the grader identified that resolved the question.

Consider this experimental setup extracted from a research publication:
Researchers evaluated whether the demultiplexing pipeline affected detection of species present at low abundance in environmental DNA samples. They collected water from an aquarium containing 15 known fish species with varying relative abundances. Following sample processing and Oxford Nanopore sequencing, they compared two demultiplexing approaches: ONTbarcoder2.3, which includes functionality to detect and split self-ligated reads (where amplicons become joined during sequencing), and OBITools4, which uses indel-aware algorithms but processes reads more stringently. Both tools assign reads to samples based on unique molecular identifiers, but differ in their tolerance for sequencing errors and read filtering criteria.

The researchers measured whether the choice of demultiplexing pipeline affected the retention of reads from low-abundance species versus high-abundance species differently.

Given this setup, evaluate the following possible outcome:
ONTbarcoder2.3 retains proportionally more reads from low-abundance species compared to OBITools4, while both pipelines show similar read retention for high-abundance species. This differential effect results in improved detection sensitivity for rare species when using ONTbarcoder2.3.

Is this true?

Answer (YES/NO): NO